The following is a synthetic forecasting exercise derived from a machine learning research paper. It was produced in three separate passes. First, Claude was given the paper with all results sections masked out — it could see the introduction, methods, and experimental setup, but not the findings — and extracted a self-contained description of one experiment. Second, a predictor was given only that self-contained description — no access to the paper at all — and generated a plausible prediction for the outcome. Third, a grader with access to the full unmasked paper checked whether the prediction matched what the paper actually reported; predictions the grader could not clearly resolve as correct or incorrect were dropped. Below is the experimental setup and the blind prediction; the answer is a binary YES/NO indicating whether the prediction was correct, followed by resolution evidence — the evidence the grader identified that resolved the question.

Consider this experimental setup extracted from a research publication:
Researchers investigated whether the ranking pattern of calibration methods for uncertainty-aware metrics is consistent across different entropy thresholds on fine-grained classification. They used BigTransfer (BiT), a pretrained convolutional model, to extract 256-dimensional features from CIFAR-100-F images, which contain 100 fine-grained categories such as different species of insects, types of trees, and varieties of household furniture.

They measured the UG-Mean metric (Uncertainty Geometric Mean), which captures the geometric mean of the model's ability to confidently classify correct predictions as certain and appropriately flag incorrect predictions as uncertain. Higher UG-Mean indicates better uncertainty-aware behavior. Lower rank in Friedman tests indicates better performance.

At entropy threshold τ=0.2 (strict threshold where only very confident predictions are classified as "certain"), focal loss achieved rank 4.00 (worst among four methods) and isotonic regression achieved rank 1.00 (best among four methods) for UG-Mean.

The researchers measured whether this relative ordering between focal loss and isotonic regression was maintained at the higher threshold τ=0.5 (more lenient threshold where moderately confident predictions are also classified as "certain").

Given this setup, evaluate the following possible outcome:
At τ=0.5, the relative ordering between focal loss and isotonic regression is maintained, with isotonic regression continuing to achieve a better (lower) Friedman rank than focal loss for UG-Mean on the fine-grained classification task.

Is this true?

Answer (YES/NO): NO